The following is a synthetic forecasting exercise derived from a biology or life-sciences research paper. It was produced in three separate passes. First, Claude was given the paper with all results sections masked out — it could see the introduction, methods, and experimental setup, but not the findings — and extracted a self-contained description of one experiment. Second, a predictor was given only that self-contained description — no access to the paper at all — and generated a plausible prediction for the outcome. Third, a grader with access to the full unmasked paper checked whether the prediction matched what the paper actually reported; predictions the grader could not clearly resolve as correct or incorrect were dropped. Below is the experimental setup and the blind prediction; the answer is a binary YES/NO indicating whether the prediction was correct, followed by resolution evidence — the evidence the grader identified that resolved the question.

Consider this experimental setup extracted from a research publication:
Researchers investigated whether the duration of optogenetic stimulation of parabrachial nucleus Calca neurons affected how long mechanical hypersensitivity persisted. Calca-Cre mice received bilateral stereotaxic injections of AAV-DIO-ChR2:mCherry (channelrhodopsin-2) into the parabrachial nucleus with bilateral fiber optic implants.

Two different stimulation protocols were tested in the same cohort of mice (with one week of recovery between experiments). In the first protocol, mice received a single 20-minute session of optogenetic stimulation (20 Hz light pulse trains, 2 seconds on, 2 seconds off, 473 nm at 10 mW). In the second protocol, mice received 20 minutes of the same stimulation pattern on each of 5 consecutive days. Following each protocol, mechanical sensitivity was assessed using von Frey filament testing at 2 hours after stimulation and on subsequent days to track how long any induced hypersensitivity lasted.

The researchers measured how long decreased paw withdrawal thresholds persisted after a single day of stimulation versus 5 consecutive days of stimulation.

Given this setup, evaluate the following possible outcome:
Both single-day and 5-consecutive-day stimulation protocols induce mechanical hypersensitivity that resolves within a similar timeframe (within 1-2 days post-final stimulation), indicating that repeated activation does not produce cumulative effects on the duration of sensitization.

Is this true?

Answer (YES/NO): NO